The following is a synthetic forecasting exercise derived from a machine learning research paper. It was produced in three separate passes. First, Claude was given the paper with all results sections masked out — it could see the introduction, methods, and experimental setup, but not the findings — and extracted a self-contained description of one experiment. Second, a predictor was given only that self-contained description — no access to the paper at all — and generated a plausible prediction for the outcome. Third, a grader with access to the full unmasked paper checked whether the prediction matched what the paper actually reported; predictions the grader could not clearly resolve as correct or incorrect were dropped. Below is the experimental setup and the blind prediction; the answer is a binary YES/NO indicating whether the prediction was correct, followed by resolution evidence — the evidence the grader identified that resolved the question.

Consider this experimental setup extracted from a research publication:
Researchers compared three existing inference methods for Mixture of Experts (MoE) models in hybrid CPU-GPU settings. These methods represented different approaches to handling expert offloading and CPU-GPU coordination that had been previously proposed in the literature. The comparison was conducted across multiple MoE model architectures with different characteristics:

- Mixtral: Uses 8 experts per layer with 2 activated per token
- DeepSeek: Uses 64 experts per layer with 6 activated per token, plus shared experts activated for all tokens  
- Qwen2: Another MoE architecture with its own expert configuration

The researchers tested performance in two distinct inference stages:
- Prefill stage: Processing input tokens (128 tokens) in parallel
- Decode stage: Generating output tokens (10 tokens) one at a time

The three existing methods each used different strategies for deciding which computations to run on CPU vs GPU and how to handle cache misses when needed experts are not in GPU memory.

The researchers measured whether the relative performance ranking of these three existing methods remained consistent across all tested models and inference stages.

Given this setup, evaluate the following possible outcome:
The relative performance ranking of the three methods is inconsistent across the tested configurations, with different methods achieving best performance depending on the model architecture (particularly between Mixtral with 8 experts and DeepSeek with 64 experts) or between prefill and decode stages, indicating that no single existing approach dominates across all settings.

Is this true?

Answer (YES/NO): YES